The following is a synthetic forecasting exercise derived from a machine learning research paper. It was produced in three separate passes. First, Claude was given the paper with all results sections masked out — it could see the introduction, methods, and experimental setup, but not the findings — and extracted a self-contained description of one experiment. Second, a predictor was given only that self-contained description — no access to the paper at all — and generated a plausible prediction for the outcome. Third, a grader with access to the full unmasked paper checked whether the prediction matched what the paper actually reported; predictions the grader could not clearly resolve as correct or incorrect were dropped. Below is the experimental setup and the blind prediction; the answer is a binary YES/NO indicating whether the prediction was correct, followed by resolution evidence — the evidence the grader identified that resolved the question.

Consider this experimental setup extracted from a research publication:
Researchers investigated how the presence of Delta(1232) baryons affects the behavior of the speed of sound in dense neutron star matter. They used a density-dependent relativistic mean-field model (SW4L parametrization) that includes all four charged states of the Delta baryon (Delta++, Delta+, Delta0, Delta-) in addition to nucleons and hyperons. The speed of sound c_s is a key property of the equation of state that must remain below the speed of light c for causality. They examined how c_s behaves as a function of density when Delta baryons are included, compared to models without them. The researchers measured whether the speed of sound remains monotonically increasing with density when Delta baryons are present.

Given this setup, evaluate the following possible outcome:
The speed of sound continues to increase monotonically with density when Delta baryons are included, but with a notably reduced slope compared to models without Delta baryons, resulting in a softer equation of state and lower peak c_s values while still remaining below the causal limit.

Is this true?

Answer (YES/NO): NO